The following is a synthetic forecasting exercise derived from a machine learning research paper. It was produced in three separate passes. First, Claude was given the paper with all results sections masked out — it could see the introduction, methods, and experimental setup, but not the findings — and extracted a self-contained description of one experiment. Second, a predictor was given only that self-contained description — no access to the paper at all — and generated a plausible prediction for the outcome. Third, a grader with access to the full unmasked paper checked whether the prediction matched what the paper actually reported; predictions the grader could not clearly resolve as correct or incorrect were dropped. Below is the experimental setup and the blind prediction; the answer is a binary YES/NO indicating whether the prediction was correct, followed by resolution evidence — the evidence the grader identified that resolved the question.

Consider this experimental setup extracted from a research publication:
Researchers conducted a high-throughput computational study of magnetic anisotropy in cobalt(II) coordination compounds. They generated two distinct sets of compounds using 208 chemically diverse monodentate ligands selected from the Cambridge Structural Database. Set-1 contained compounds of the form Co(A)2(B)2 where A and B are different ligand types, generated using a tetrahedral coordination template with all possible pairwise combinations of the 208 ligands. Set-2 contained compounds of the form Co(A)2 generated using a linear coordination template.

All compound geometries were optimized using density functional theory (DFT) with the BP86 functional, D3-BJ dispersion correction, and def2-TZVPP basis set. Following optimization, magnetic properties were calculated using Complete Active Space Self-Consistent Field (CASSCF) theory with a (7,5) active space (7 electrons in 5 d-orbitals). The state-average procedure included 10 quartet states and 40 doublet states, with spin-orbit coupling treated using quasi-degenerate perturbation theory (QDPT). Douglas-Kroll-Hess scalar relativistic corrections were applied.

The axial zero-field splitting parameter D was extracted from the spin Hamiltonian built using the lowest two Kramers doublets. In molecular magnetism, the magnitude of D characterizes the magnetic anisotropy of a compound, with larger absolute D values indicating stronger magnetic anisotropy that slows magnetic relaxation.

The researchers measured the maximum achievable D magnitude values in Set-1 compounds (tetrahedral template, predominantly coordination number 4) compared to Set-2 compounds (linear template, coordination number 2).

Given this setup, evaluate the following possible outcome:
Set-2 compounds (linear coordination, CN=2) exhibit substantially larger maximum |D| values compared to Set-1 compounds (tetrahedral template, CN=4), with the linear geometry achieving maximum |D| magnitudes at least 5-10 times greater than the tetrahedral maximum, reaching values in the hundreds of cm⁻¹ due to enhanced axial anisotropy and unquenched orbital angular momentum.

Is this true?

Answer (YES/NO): NO